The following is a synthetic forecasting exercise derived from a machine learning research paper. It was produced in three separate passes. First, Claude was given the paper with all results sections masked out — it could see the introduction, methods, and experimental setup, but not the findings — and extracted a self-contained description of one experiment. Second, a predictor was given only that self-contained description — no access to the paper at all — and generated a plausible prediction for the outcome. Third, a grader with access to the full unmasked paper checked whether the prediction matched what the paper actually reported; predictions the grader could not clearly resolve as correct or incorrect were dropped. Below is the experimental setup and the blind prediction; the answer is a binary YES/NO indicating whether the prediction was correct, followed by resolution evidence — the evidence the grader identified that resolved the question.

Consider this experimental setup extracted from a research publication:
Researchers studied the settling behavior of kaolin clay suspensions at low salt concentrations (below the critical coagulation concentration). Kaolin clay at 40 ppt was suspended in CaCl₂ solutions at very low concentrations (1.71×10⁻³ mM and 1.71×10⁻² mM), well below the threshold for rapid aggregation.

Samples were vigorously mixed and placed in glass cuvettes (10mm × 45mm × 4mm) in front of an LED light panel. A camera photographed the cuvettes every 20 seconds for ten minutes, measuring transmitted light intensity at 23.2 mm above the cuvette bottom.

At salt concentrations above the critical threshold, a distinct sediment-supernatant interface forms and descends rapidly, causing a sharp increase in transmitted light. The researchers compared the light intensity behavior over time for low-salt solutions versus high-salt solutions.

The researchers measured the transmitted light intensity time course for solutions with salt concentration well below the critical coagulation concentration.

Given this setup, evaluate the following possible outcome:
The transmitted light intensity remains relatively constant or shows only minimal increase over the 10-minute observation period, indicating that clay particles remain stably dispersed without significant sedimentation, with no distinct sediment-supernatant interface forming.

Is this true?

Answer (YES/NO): YES